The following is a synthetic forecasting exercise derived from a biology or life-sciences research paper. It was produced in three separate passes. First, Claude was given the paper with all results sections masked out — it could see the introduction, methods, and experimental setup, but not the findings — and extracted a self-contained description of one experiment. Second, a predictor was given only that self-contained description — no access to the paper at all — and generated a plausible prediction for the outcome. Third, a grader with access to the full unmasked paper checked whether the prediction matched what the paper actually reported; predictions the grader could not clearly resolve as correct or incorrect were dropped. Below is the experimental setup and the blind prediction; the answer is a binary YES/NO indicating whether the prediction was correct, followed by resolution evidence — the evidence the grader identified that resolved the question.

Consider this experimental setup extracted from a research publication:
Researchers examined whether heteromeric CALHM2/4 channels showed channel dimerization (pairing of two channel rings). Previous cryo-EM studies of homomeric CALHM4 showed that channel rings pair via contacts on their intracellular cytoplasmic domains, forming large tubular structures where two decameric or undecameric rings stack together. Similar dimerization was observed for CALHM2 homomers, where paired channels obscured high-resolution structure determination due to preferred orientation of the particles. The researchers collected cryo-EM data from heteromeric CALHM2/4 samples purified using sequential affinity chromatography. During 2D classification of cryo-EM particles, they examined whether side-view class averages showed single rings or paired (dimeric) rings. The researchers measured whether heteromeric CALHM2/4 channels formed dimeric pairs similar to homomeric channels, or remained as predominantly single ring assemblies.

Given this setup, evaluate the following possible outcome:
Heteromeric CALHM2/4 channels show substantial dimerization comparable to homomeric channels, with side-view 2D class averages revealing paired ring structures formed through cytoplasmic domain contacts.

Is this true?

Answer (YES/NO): NO